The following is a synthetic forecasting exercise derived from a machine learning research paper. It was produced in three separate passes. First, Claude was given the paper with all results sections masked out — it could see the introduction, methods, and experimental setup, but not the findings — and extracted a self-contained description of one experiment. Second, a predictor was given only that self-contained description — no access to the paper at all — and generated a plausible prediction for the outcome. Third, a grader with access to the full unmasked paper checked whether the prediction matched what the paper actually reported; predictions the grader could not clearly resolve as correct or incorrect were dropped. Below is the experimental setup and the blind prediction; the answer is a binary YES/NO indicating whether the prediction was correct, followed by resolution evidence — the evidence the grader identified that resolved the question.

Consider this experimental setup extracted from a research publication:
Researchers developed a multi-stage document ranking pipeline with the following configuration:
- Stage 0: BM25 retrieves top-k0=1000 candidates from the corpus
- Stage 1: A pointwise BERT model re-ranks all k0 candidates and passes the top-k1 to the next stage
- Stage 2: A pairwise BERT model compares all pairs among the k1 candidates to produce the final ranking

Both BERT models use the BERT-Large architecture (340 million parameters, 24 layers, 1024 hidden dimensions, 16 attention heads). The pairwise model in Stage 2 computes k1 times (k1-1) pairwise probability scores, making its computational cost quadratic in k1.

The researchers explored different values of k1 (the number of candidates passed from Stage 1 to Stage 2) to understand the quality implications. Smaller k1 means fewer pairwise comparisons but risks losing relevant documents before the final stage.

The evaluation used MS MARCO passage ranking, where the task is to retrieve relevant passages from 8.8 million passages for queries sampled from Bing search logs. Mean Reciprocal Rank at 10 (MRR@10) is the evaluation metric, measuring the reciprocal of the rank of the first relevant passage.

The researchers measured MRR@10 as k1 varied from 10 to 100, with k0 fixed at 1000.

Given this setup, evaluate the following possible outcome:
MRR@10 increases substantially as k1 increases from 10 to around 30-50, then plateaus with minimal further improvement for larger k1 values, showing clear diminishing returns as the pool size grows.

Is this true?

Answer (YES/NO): NO